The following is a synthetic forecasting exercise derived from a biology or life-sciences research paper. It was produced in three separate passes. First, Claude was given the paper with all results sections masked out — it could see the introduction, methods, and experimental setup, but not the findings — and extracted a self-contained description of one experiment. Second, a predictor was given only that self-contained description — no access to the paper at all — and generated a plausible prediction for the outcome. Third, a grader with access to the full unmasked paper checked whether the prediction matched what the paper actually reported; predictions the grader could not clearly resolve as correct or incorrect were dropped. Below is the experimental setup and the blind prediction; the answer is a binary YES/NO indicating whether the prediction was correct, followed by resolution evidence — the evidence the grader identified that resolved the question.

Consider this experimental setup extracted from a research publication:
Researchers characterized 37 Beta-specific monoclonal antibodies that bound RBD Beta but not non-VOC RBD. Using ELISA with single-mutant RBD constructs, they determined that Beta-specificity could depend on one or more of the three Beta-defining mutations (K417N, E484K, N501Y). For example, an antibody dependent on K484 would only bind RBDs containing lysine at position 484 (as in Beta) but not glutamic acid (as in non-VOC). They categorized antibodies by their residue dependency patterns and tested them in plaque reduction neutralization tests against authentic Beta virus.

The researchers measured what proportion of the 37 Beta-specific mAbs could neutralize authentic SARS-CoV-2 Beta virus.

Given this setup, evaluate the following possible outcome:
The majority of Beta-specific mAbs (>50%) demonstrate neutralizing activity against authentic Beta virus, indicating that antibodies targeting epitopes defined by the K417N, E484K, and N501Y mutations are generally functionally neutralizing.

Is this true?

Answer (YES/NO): YES